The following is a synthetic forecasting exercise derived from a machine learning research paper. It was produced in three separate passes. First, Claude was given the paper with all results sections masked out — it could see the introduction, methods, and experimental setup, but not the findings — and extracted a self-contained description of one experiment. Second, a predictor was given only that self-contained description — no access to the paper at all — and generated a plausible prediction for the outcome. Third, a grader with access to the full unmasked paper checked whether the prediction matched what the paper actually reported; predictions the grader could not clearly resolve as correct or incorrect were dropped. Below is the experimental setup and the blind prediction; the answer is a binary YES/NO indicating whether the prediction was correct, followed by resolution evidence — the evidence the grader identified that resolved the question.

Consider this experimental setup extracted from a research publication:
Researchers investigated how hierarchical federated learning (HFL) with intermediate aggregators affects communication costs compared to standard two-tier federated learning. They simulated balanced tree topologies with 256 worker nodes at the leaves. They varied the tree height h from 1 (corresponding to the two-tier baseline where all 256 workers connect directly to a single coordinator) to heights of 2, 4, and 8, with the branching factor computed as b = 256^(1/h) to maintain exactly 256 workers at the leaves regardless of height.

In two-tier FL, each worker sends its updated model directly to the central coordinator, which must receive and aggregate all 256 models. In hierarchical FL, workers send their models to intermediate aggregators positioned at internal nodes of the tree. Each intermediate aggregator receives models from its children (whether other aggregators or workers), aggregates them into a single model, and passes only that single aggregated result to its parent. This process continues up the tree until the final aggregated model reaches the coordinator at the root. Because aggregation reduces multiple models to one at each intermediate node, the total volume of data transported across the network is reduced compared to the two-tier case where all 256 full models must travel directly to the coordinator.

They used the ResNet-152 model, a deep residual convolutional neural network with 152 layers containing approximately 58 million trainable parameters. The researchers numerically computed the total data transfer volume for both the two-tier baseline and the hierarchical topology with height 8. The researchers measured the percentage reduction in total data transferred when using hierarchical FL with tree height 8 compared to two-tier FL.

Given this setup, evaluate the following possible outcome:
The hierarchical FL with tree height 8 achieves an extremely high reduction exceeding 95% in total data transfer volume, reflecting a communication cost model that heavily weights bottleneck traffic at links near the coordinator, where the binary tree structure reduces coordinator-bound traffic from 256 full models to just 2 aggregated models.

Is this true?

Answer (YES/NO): NO